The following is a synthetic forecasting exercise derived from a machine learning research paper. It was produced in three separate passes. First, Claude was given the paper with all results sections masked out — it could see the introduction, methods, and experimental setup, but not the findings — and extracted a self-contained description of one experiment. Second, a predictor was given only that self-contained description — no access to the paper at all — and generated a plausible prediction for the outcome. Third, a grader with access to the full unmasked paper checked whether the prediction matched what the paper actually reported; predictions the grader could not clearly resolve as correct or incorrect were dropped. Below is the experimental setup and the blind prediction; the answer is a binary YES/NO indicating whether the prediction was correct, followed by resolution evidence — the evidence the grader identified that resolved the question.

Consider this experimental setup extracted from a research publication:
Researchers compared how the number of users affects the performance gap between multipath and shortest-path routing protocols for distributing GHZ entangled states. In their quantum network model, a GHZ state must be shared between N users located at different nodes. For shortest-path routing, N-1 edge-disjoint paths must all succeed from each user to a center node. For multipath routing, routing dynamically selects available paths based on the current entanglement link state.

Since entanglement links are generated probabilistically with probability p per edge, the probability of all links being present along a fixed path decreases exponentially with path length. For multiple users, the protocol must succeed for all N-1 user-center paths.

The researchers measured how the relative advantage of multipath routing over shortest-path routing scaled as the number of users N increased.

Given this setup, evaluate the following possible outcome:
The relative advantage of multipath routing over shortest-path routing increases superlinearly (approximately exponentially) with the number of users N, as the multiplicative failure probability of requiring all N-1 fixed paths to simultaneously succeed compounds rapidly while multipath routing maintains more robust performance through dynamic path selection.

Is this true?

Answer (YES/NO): YES